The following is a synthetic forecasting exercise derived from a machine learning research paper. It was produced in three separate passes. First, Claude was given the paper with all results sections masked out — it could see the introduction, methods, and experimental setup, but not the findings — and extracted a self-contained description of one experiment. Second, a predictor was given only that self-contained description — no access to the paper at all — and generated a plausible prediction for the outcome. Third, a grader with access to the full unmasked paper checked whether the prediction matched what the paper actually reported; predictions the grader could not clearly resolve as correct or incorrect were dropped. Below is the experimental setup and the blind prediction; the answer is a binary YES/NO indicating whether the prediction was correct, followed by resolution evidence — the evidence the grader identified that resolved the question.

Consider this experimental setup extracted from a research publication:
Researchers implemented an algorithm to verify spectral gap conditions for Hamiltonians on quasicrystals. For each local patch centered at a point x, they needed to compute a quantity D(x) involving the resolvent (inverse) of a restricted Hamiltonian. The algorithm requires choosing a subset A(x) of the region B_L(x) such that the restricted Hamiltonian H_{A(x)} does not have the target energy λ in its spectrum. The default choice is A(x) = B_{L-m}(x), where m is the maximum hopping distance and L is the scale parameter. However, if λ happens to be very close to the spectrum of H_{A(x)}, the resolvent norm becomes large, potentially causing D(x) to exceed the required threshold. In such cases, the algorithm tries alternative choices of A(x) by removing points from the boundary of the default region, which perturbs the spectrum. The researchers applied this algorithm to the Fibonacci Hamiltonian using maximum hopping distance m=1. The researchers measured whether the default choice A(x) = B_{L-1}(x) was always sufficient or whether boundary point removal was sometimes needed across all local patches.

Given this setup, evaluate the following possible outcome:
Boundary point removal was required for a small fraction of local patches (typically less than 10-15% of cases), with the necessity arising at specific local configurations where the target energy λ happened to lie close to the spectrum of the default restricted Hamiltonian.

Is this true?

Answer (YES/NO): NO